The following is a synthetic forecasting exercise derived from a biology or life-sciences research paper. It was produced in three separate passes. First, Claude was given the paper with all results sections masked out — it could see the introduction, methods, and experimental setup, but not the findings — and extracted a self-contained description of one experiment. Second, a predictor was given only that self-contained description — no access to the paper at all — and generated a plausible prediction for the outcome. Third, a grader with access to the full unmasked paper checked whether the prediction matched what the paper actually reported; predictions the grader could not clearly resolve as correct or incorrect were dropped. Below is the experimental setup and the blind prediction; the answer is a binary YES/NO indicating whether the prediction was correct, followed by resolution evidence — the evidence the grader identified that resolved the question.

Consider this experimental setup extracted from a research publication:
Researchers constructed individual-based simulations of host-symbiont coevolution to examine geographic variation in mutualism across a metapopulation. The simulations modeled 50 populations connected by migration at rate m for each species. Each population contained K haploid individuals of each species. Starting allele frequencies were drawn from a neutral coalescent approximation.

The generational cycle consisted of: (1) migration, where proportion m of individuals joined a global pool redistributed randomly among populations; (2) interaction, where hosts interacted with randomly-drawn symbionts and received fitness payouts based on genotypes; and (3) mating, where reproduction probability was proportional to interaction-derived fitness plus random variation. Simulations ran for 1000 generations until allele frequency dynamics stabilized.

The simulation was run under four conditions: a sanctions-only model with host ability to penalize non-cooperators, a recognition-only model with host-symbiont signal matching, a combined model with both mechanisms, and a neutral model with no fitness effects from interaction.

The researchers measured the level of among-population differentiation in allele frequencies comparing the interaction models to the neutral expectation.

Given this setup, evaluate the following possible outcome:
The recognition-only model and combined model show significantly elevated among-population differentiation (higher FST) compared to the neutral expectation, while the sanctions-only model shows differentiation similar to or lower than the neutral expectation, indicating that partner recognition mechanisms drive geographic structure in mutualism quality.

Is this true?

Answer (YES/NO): NO